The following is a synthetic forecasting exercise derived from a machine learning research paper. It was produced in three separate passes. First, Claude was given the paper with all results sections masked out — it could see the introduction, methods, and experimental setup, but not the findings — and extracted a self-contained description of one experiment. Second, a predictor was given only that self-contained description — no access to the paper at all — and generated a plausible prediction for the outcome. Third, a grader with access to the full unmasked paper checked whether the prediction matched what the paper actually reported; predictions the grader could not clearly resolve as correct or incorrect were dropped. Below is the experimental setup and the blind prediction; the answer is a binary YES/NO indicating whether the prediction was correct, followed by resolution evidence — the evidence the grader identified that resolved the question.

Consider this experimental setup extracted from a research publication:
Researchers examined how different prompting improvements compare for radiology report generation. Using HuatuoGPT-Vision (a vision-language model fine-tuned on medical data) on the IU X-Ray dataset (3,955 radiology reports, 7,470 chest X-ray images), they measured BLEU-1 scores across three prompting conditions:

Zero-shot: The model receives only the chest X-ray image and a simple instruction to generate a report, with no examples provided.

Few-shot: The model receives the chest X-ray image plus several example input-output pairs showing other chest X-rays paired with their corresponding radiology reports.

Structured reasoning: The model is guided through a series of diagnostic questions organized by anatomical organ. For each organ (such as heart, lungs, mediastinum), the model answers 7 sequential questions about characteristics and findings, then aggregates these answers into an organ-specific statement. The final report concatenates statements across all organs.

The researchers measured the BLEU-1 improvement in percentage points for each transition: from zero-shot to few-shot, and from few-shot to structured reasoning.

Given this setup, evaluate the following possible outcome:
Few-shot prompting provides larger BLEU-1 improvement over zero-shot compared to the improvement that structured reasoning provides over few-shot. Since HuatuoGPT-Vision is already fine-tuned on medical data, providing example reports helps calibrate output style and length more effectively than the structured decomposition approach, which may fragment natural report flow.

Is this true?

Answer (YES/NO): YES